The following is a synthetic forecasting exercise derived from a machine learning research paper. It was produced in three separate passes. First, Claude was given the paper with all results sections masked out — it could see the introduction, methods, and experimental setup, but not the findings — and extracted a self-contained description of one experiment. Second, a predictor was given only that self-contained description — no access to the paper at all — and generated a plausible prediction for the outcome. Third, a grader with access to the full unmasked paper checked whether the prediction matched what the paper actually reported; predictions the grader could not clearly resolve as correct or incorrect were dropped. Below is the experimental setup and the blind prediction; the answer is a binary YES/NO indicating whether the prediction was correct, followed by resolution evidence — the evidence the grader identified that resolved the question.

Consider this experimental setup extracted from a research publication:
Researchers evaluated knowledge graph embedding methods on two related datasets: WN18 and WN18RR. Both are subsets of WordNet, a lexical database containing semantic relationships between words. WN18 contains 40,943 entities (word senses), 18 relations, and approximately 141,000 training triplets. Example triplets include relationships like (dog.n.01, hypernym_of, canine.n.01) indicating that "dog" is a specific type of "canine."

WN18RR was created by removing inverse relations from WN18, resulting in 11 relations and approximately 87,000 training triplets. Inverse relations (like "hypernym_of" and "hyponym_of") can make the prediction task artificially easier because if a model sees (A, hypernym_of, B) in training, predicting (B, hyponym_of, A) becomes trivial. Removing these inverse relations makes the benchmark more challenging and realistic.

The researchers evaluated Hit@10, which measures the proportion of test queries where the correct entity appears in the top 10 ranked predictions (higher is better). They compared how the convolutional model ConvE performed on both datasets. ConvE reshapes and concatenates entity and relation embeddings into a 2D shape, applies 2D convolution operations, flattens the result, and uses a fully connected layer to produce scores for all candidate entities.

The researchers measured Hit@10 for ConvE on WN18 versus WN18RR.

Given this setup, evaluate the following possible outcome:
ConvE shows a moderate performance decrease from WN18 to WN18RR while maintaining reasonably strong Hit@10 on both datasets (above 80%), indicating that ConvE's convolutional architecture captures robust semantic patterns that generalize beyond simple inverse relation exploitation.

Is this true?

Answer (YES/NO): NO